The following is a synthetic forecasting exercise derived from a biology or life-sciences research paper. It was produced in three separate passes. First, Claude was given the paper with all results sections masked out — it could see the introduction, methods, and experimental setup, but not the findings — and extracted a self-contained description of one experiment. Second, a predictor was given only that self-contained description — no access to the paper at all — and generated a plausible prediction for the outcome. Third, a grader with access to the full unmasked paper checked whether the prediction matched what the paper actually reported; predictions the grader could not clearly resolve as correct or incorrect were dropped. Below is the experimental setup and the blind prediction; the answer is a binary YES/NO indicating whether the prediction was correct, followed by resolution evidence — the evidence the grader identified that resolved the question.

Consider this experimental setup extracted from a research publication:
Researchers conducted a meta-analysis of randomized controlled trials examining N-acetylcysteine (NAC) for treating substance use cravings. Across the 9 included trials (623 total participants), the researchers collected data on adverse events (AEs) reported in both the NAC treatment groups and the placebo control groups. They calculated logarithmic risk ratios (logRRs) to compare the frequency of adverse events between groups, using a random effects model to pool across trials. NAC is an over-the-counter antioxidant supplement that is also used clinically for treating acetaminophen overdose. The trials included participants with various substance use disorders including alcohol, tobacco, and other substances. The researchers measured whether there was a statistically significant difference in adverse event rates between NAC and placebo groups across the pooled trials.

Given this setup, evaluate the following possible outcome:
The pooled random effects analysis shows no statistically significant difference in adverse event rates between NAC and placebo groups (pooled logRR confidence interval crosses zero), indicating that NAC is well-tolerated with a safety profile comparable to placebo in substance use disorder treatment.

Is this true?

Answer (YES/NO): YES